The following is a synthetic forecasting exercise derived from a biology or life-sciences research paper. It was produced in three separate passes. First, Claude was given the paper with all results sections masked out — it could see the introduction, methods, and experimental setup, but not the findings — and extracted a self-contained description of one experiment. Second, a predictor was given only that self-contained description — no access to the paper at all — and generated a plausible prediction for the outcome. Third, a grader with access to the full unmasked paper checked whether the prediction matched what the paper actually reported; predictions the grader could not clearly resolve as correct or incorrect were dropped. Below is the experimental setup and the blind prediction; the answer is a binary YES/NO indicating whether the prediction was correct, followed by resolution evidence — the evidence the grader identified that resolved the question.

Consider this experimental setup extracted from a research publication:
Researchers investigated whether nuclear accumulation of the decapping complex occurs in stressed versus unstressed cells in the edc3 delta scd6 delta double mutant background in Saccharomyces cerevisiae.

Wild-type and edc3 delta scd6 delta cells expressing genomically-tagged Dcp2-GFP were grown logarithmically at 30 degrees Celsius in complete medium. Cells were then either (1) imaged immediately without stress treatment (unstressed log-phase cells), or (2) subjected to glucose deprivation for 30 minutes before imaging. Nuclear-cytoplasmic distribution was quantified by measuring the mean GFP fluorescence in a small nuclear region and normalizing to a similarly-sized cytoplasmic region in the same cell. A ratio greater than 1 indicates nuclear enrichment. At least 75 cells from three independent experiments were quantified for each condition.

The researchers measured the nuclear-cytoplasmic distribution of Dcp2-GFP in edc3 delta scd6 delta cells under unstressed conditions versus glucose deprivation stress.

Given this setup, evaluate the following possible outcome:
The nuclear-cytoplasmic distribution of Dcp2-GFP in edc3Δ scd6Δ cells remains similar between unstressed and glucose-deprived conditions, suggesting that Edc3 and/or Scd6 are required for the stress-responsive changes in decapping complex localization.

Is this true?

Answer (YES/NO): YES